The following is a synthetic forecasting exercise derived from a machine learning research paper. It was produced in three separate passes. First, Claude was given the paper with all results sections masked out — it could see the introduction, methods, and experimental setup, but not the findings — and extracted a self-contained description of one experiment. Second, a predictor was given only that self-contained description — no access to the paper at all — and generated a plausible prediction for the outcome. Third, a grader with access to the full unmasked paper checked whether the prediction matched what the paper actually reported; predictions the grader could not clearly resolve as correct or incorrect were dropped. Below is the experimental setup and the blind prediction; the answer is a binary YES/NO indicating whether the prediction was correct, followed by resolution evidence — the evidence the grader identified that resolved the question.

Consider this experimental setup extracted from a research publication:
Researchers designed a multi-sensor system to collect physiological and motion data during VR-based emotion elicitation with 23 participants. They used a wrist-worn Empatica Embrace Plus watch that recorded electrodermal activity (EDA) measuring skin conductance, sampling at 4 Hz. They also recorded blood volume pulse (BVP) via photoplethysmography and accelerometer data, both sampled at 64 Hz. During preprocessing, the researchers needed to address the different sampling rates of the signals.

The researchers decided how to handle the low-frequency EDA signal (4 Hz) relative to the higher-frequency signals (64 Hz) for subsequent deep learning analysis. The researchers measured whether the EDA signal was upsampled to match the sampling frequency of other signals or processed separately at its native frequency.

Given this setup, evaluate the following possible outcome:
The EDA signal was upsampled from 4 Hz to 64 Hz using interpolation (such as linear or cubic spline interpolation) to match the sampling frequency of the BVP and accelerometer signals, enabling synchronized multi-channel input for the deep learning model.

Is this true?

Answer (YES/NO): YES